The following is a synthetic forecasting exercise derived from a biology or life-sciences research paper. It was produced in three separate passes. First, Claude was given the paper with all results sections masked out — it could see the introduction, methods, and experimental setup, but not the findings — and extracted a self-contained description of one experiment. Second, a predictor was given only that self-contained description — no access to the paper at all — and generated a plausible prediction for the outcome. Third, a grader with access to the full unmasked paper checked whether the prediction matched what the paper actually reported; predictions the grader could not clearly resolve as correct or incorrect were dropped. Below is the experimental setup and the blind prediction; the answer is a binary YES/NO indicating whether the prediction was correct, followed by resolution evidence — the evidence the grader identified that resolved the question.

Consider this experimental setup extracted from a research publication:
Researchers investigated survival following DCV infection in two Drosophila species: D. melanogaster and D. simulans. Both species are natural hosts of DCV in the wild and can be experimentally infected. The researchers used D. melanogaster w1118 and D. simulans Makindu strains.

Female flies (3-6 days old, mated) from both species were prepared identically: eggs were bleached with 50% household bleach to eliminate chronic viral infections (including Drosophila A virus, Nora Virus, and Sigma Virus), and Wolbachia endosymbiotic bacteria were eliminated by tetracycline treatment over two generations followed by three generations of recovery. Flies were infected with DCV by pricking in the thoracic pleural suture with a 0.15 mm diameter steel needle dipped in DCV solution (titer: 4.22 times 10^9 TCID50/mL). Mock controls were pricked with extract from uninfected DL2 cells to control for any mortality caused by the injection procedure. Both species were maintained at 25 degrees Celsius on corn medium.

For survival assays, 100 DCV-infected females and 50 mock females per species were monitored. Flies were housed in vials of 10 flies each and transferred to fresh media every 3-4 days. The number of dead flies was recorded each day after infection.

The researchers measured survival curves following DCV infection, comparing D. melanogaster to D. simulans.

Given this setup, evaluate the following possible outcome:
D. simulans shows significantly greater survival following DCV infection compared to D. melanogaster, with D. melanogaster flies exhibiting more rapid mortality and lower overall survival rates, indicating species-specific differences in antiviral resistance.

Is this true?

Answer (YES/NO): NO